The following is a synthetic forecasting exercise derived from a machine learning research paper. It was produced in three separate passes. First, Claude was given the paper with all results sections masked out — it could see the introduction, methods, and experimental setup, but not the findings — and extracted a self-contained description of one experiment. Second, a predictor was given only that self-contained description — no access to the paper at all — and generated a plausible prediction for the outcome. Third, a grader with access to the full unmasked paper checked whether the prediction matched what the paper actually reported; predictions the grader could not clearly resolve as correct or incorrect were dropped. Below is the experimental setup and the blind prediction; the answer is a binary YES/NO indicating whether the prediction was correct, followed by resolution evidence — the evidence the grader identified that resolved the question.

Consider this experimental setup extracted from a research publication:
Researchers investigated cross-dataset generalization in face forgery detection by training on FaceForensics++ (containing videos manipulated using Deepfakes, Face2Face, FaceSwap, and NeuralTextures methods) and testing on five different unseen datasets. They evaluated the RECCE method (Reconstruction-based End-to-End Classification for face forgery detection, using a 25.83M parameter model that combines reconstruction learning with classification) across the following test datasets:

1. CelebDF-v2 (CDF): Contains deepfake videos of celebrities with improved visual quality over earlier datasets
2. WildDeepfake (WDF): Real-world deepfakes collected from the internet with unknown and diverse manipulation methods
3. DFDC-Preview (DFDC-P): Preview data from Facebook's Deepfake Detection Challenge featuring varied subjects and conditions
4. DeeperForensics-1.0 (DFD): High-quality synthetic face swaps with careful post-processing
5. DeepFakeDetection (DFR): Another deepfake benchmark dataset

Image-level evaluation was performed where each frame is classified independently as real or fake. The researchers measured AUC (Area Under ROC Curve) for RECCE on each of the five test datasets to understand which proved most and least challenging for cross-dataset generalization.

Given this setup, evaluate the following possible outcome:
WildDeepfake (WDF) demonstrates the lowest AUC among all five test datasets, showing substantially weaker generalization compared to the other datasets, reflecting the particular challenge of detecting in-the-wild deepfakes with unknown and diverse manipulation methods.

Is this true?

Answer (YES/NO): NO